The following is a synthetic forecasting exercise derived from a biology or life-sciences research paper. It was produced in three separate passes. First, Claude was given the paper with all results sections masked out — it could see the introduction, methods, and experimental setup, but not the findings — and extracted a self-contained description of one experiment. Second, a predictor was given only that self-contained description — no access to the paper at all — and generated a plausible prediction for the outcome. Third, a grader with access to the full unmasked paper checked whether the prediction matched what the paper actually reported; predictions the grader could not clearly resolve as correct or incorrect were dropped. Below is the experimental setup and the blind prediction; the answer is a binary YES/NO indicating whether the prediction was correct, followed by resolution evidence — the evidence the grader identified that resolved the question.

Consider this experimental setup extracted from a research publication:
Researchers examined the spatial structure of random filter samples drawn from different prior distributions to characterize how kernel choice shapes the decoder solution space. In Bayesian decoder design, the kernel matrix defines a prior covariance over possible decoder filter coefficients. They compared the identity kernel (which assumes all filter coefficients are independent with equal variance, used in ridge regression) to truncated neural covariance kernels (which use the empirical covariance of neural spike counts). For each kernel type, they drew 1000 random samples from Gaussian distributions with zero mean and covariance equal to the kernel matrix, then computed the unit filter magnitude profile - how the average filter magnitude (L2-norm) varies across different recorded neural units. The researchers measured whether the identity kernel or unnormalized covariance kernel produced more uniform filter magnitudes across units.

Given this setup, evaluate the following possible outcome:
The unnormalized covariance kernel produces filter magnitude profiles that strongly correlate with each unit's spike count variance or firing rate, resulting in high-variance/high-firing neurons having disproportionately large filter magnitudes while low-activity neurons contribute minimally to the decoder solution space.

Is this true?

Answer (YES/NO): YES